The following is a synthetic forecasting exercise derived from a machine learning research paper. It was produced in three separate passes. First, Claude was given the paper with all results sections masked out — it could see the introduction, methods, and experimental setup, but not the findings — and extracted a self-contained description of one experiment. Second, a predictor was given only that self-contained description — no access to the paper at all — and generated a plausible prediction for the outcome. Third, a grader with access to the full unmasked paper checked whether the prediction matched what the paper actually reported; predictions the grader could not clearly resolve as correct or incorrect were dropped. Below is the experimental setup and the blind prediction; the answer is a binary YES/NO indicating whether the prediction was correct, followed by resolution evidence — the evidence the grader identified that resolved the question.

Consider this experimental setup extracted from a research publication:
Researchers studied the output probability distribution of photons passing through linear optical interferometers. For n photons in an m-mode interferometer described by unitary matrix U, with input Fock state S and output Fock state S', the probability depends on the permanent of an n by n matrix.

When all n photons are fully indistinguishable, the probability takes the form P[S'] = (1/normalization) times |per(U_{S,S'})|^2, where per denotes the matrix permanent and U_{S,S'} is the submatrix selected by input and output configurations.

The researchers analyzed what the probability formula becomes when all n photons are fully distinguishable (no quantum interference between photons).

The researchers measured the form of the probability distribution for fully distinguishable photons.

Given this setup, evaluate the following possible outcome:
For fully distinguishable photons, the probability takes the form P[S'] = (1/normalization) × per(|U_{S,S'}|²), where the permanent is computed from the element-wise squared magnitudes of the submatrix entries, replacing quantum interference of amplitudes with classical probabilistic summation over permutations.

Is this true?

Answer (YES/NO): YES